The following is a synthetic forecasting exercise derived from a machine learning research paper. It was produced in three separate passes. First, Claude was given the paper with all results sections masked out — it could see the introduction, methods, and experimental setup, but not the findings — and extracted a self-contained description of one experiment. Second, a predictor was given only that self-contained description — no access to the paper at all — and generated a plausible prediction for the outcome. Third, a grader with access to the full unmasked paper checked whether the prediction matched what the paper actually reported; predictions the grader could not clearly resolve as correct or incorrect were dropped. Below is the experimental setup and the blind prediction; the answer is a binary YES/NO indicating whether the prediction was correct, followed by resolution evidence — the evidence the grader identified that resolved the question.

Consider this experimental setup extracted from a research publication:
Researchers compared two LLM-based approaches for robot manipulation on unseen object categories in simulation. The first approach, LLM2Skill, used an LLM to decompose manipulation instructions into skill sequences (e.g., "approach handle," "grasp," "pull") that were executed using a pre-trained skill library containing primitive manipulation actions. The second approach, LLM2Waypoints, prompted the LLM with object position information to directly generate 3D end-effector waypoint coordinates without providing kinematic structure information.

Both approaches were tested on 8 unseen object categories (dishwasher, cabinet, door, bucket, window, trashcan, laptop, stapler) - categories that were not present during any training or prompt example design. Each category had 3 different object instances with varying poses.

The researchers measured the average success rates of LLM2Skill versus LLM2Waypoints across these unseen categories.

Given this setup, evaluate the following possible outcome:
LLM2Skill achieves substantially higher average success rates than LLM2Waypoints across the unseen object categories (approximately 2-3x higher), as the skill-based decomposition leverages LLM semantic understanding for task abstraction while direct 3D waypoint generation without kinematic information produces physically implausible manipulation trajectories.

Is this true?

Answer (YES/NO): NO